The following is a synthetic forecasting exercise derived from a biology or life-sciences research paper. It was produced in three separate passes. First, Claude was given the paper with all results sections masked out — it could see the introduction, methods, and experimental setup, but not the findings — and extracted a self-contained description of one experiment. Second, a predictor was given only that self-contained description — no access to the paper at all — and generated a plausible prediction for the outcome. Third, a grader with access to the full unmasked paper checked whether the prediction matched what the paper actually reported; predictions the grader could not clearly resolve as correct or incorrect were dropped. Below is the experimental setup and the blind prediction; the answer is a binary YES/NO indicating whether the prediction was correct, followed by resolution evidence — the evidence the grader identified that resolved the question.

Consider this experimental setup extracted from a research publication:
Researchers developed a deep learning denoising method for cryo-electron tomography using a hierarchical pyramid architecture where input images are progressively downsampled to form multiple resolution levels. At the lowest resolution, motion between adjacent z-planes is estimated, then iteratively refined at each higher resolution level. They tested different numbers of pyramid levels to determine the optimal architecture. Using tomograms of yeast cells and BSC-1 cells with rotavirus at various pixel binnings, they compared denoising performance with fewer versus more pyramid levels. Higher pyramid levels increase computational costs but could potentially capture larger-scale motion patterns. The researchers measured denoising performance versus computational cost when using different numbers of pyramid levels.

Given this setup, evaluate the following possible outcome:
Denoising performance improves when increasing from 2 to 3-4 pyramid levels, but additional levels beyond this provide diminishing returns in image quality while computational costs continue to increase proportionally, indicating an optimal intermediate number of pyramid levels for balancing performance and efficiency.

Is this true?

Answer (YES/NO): YES